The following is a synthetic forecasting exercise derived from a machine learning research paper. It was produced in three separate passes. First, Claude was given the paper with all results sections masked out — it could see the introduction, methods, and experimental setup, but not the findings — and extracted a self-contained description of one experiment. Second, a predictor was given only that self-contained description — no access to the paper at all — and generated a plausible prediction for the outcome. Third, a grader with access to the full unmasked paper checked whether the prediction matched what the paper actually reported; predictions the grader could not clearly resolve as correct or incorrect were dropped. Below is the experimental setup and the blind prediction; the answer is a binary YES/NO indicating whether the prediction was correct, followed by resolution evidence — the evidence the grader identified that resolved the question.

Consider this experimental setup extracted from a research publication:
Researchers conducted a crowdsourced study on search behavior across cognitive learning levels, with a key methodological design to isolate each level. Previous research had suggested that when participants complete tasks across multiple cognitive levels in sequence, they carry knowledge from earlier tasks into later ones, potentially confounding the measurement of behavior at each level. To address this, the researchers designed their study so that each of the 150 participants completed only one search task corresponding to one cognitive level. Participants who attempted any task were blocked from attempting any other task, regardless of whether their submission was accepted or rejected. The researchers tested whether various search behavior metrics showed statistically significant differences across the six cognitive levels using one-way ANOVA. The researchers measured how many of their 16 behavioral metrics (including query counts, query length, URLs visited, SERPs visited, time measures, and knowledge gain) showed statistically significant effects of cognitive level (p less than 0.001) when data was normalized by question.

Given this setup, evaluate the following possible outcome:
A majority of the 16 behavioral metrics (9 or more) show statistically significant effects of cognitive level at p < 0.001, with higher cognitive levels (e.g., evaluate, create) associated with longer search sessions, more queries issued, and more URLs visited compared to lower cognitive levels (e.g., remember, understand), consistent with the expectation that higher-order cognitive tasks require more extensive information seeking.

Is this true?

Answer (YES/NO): YES